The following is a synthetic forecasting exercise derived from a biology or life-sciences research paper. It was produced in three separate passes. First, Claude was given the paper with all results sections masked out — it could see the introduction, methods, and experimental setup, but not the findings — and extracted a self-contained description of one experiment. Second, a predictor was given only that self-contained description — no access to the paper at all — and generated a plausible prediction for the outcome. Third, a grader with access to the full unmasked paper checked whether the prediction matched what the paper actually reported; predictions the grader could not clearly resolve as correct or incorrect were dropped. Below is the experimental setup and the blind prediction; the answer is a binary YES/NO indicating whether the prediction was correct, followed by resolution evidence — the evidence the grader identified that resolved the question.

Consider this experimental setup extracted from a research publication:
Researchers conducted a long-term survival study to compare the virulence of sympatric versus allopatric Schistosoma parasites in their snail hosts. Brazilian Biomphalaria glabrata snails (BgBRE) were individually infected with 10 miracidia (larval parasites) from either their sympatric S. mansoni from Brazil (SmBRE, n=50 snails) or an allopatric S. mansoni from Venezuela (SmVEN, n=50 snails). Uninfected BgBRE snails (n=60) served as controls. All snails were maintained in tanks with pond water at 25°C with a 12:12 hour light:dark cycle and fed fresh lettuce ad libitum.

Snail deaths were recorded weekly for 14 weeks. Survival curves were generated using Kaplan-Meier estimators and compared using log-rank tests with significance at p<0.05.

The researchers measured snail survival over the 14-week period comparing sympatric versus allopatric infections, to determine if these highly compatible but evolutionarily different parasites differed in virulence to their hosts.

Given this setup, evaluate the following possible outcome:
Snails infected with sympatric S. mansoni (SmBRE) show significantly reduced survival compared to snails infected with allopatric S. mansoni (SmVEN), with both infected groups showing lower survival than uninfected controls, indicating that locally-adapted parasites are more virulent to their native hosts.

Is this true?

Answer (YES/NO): NO